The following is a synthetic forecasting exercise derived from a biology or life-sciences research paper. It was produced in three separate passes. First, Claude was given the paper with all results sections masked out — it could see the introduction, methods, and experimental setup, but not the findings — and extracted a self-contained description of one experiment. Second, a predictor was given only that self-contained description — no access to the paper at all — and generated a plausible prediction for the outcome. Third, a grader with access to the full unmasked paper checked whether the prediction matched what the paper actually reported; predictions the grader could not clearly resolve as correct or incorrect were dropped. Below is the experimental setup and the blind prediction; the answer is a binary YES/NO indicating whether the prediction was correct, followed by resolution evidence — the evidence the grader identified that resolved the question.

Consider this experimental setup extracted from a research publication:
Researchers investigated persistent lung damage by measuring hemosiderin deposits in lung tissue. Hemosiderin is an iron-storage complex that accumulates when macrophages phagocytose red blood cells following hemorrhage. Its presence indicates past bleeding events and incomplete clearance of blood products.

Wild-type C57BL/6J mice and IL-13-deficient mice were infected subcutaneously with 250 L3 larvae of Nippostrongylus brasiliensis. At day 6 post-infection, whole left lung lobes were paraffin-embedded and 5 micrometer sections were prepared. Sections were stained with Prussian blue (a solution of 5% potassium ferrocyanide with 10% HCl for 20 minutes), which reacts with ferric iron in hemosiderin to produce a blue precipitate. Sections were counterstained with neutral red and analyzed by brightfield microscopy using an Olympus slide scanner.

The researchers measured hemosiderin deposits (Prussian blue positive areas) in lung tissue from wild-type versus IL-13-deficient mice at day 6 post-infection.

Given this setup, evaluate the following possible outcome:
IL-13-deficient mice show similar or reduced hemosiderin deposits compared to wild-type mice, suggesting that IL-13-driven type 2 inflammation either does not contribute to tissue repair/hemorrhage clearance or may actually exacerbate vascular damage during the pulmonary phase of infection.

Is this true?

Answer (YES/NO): NO